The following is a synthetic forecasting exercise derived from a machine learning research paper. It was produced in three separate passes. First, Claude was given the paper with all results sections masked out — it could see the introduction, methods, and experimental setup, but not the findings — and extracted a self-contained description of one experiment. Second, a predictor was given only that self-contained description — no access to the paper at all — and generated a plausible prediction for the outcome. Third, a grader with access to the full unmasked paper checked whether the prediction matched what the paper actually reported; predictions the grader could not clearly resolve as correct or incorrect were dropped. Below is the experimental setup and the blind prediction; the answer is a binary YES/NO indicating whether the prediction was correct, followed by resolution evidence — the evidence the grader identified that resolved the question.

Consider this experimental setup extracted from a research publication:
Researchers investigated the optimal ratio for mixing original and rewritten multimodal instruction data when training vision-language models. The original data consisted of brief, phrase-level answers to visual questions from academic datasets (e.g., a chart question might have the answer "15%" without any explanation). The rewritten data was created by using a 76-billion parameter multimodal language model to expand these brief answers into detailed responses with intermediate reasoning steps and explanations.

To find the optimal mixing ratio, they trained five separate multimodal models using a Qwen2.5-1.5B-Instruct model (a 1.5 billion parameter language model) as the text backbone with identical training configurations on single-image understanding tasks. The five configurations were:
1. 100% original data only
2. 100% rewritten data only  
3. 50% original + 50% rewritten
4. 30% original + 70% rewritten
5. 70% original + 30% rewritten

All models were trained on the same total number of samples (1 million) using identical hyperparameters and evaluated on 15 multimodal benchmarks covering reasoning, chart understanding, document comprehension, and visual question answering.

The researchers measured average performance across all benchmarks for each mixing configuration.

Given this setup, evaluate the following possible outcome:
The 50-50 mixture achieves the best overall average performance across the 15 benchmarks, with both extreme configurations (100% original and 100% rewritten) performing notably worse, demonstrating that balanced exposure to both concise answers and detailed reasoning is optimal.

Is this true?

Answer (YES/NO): NO